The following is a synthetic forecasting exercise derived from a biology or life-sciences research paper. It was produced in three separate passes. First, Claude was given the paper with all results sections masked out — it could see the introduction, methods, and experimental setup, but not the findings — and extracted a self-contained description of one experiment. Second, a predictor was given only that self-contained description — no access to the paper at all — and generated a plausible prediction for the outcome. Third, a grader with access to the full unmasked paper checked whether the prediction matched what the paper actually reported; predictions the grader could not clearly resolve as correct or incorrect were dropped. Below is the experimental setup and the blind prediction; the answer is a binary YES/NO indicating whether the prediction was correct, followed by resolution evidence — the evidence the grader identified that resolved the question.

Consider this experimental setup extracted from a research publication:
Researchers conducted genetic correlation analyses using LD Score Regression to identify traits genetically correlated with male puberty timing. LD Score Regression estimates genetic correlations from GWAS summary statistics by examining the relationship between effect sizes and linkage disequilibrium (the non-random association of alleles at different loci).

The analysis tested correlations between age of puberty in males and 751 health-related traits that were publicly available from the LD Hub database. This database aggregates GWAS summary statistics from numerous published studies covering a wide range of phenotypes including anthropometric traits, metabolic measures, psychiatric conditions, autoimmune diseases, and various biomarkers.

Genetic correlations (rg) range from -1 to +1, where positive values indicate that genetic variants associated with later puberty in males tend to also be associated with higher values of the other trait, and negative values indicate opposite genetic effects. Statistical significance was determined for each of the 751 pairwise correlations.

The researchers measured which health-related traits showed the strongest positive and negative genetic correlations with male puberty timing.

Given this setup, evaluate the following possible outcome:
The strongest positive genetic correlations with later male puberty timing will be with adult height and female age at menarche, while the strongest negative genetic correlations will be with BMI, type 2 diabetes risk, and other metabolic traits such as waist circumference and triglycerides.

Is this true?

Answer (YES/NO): NO